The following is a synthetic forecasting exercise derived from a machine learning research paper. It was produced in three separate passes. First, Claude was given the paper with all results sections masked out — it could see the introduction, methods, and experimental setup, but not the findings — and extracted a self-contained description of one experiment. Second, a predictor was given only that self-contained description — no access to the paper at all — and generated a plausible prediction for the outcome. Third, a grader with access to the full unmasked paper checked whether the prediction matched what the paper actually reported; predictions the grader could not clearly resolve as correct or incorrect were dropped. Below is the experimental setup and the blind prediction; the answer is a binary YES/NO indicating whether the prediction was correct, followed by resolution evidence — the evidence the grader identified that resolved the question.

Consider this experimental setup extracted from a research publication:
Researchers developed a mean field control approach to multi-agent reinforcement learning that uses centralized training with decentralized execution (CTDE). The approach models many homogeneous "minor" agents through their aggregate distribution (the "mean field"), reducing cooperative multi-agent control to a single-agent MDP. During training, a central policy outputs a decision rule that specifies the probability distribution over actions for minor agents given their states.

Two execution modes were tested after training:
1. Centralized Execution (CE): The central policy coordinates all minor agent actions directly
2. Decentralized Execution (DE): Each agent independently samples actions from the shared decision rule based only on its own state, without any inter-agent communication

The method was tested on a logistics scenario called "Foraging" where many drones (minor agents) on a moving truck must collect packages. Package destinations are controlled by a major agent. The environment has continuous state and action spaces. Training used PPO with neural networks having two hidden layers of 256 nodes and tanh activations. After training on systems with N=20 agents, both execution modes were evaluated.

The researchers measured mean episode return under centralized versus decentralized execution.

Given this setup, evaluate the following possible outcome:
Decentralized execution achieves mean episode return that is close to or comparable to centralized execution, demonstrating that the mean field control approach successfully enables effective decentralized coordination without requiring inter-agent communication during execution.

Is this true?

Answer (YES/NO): YES